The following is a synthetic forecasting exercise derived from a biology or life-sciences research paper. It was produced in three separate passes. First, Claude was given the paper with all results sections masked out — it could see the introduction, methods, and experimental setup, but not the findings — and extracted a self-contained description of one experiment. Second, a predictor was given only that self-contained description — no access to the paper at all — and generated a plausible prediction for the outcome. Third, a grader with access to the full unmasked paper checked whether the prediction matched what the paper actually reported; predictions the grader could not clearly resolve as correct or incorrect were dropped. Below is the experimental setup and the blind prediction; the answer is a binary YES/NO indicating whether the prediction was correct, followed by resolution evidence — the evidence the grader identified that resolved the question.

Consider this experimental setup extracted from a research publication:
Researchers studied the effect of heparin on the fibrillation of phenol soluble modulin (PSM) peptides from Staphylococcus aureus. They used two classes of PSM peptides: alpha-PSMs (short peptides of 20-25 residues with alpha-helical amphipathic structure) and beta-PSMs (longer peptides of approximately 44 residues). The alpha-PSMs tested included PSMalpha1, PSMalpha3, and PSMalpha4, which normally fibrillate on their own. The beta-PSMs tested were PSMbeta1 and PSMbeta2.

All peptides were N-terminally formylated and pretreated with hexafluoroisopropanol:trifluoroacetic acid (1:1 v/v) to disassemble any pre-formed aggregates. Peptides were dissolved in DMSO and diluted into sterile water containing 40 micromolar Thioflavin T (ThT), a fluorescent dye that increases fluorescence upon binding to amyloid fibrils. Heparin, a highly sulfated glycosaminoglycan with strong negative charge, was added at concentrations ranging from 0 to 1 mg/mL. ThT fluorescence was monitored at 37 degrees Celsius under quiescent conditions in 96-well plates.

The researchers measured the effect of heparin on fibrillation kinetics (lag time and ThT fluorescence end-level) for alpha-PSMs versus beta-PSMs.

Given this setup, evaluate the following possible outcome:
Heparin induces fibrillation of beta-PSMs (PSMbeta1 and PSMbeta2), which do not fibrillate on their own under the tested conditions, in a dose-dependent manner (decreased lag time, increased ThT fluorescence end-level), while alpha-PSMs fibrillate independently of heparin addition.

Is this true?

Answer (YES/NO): NO